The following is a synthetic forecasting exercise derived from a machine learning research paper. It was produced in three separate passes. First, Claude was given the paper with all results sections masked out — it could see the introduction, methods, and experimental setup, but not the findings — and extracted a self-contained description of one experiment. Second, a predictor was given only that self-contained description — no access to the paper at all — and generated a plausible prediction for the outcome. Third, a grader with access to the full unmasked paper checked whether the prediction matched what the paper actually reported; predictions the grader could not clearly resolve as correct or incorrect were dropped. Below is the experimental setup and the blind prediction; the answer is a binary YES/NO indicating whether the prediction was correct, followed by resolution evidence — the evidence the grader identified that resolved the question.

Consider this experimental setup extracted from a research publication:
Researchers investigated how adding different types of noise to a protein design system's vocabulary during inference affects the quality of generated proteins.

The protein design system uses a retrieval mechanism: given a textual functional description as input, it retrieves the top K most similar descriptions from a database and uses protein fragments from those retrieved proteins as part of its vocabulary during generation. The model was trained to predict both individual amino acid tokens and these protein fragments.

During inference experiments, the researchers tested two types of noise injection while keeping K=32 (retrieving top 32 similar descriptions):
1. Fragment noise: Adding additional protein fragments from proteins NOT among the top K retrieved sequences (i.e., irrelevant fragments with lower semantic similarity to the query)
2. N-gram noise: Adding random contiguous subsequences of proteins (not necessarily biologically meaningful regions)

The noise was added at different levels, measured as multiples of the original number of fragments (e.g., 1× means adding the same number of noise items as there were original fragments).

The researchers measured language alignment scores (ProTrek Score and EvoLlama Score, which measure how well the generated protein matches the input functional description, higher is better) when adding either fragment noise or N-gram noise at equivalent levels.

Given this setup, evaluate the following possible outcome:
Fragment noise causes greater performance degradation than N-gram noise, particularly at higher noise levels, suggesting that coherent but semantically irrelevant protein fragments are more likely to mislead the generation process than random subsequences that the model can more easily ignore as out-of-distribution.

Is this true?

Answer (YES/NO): YES